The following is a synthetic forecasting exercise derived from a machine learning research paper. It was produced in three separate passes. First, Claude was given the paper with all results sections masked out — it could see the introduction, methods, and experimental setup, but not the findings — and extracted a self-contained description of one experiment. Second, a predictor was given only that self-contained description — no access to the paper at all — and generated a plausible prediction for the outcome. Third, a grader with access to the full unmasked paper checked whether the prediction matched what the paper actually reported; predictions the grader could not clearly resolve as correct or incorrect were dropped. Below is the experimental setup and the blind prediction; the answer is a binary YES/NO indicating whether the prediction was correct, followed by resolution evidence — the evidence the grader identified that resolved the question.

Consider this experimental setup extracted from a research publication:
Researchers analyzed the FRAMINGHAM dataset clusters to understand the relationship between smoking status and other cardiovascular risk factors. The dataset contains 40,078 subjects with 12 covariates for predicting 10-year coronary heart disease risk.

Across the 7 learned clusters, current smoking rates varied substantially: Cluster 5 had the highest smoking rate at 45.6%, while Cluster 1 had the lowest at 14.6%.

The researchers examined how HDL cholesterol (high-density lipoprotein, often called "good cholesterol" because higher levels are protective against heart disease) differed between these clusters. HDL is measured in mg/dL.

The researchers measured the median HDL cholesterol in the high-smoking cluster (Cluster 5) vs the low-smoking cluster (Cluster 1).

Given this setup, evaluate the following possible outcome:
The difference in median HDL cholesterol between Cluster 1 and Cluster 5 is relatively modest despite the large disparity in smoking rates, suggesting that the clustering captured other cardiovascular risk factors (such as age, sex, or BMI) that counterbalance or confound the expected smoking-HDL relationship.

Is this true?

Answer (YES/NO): NO